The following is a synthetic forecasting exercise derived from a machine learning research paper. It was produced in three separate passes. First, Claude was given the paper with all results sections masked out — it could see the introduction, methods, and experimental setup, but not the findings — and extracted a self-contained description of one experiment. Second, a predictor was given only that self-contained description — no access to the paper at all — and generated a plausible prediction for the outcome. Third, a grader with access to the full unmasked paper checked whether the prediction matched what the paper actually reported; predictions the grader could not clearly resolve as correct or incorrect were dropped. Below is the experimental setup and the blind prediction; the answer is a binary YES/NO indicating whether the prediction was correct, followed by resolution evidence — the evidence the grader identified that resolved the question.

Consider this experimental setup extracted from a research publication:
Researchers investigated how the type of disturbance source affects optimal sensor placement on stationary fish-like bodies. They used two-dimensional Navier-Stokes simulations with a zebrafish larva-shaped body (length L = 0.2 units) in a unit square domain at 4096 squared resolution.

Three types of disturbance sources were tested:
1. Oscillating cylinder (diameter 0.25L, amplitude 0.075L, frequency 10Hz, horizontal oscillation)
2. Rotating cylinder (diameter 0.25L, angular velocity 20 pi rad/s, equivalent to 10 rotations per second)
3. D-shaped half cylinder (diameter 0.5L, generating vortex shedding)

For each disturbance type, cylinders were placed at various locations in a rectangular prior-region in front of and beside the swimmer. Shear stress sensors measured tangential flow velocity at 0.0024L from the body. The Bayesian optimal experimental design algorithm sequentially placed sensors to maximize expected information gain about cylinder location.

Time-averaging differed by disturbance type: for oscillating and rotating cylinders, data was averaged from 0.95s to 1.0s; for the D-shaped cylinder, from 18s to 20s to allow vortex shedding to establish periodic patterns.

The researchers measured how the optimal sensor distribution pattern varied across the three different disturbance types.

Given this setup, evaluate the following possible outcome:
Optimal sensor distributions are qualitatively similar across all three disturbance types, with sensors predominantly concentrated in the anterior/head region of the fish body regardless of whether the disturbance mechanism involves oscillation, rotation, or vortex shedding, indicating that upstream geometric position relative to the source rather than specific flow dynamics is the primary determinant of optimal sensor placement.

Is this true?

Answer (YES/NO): NO